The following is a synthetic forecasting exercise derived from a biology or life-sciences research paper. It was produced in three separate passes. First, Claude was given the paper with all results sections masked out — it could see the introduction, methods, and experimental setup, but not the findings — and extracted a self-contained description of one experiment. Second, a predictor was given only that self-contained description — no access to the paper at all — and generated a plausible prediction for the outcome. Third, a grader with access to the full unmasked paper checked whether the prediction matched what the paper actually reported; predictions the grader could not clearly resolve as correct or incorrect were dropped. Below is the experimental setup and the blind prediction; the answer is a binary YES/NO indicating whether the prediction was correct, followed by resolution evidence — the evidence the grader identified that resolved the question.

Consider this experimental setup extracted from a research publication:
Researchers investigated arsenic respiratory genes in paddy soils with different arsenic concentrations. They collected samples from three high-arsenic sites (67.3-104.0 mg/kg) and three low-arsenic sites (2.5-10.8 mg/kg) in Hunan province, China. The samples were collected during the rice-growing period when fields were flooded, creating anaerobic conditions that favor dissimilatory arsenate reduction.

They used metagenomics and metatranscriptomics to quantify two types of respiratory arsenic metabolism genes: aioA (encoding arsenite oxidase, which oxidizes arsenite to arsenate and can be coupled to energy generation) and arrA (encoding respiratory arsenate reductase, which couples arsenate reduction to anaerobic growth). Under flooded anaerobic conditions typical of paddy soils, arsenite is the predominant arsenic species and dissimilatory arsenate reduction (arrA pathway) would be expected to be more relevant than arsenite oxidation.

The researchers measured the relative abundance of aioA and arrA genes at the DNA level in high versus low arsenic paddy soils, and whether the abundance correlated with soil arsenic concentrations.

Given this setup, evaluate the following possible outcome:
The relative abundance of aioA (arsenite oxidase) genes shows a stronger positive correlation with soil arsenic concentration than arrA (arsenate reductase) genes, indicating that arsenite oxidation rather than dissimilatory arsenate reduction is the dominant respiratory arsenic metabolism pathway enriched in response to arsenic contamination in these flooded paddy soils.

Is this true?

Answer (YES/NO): NO